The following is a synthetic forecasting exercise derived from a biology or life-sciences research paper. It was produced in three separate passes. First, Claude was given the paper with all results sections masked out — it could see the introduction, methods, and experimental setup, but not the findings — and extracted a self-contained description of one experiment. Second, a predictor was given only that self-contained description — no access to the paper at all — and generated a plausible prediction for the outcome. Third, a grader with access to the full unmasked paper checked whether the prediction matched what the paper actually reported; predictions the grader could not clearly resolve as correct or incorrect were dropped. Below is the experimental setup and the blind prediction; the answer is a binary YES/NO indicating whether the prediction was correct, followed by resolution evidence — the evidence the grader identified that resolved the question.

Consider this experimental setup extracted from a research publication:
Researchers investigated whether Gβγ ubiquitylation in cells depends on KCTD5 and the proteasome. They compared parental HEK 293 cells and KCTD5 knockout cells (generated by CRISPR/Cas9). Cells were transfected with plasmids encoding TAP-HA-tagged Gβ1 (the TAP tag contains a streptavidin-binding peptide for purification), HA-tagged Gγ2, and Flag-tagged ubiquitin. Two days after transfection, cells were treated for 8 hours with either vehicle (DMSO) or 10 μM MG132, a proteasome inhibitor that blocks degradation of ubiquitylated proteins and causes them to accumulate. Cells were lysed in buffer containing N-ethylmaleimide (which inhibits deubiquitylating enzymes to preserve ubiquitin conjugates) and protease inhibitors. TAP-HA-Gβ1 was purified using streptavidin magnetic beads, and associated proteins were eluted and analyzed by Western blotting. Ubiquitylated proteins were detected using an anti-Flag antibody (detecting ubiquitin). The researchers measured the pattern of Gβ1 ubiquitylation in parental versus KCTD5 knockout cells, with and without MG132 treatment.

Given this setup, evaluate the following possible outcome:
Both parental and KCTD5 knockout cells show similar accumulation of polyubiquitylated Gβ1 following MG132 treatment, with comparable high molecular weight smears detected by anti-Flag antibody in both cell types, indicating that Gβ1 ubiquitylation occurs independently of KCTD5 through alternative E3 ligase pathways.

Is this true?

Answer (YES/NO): NO